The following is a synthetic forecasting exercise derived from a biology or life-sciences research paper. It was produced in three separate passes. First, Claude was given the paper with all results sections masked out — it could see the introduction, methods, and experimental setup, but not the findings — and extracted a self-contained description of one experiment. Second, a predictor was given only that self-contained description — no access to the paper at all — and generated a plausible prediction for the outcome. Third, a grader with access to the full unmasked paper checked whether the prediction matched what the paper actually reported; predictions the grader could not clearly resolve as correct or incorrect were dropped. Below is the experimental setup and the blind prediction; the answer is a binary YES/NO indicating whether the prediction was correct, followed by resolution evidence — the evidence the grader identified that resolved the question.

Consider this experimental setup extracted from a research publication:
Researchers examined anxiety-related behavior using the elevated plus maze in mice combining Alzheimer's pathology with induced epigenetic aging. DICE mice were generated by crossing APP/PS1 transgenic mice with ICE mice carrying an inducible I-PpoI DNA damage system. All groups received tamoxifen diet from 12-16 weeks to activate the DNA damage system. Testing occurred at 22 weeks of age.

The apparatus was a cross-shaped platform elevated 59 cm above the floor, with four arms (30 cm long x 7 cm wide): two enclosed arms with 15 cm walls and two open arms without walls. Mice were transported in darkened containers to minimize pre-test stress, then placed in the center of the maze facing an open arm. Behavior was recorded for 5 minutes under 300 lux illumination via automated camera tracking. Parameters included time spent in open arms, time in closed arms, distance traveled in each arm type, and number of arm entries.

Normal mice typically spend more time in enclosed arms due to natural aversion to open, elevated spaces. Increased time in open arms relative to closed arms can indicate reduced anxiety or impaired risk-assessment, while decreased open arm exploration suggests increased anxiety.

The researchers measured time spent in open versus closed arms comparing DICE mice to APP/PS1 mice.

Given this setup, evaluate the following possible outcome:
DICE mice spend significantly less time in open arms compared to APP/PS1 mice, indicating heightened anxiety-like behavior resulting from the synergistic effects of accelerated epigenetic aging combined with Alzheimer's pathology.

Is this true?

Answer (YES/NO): NO